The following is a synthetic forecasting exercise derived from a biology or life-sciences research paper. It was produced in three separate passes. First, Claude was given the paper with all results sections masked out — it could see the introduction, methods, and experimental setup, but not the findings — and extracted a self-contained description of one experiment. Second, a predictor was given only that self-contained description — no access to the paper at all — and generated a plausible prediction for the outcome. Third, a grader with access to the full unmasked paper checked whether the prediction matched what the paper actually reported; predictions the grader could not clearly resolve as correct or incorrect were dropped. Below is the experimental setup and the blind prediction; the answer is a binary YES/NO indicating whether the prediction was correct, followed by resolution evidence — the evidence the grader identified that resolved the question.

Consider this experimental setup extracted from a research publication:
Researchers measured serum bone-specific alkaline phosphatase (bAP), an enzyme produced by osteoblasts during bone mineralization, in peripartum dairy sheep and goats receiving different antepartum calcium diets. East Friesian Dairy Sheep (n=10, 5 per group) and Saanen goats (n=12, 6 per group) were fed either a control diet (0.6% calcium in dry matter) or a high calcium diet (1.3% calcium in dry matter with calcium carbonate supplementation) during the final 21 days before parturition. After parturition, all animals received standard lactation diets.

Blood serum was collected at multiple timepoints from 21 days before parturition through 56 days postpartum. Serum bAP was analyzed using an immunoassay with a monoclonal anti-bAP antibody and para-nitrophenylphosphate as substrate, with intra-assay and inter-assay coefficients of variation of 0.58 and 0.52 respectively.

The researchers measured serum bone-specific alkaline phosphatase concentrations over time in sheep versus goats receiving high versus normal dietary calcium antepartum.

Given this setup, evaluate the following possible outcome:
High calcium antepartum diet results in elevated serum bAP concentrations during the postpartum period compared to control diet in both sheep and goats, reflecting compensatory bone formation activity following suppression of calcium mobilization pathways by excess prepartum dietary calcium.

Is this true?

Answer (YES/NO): NO